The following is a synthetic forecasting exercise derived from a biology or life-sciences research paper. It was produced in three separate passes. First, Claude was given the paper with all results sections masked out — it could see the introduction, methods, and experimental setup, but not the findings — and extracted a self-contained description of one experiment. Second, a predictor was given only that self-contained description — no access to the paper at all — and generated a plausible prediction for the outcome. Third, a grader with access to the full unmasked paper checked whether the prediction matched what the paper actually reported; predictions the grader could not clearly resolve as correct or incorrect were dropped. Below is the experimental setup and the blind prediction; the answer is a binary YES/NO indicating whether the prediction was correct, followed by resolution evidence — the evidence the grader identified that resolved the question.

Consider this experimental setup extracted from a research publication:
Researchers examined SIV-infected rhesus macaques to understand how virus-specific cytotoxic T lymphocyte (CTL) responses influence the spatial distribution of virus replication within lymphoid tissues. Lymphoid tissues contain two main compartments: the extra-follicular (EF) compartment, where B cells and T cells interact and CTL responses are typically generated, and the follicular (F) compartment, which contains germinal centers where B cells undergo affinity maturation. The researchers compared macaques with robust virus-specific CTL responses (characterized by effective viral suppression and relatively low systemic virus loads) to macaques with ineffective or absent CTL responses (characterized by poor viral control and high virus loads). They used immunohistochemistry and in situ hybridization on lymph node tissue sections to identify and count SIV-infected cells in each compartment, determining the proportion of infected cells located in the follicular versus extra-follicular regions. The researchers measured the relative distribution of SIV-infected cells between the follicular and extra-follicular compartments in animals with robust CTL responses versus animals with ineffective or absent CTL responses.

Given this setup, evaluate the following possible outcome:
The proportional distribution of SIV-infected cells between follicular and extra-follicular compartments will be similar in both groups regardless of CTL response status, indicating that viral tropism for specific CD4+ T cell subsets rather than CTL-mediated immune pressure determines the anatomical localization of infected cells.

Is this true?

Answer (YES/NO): NO